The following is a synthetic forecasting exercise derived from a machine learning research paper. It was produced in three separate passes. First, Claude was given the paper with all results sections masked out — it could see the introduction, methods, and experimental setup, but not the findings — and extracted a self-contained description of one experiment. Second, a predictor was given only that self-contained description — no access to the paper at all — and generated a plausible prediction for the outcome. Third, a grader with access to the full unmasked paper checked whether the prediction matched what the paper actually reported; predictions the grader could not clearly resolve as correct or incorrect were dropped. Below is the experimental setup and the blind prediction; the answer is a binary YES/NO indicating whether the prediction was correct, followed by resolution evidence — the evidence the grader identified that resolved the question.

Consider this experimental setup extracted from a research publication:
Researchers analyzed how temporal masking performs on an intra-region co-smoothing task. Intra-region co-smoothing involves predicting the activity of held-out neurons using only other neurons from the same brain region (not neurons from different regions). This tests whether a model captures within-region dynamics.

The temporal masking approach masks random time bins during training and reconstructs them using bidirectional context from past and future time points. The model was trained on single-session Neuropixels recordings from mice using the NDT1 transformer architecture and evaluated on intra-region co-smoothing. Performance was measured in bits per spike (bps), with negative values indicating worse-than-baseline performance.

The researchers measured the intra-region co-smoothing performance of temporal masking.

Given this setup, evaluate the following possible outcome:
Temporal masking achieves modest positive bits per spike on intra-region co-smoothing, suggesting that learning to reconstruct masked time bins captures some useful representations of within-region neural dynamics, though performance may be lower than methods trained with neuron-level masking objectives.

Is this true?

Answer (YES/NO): NO